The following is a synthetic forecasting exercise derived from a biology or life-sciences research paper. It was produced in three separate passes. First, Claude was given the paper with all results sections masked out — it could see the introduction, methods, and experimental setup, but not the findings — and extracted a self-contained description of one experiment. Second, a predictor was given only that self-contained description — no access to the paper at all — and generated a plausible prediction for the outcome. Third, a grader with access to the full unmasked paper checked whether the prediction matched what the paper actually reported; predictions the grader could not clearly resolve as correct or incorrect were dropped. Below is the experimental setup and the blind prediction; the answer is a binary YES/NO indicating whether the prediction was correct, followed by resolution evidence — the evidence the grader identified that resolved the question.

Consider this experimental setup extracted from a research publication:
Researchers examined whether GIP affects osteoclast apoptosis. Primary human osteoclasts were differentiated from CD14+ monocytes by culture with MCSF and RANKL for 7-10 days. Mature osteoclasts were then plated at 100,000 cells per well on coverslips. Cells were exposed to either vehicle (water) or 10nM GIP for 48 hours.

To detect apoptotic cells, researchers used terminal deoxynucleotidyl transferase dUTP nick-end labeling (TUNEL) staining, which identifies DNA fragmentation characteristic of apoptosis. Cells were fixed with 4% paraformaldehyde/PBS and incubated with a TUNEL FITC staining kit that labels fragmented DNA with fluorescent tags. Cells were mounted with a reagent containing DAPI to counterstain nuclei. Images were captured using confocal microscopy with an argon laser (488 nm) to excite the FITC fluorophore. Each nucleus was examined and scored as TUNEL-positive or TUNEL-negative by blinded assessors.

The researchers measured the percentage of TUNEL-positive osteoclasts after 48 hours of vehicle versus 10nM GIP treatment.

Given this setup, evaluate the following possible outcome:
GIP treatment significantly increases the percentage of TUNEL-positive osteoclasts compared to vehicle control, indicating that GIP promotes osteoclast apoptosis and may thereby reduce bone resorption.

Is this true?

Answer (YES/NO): YES